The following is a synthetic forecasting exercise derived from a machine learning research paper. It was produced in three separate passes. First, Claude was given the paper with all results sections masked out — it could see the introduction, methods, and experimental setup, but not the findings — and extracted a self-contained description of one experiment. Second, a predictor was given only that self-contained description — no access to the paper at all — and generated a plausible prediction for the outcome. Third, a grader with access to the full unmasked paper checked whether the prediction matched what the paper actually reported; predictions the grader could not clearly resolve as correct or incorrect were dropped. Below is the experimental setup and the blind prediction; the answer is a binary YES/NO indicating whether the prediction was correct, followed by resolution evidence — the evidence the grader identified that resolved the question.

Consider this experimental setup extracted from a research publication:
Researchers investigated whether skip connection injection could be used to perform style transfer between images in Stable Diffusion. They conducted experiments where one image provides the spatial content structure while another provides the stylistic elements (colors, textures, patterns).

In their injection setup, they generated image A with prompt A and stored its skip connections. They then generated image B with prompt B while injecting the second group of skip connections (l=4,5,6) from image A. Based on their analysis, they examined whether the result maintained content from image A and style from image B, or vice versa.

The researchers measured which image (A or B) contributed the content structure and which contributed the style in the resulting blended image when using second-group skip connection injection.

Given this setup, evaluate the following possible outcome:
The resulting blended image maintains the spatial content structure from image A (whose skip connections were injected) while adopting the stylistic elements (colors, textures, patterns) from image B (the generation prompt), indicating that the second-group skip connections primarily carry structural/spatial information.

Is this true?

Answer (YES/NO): YES